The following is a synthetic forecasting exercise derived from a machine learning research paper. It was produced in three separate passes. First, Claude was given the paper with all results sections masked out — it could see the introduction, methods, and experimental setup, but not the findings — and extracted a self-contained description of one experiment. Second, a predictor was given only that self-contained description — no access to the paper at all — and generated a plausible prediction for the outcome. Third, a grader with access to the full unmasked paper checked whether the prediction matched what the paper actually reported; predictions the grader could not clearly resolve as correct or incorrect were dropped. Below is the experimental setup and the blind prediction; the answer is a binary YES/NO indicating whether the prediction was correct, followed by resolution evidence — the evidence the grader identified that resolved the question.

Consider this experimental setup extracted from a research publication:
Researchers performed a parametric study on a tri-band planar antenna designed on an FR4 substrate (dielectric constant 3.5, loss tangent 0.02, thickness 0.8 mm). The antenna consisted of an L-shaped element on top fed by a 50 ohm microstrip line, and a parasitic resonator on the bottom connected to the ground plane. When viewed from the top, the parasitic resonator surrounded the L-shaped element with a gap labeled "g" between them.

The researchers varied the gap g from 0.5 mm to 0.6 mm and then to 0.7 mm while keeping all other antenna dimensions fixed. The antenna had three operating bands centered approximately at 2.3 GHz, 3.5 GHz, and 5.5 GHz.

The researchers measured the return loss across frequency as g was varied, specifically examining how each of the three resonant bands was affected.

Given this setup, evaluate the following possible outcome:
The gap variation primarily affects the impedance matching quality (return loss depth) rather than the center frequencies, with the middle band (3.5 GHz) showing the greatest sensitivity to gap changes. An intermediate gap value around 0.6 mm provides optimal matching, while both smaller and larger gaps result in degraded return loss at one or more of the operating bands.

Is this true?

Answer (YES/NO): NO